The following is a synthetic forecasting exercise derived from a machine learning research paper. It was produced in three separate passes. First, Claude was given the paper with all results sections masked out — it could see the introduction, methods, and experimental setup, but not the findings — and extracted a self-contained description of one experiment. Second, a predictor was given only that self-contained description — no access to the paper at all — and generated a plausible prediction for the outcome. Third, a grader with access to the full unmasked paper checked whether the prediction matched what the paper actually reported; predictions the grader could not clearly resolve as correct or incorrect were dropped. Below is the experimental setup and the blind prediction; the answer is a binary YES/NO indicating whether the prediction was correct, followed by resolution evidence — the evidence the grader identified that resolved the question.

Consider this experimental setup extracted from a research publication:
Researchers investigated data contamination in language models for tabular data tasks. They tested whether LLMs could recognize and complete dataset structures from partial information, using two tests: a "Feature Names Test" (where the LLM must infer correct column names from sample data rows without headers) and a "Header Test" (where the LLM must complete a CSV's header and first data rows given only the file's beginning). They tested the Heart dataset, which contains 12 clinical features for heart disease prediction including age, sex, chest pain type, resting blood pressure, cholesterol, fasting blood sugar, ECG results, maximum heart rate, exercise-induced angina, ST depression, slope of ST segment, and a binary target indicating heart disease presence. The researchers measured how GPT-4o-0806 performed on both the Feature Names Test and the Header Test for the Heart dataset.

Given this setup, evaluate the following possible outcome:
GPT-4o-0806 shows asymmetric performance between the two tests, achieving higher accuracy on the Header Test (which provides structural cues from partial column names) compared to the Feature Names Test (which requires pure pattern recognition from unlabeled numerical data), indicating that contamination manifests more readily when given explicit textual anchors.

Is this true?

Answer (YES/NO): NO